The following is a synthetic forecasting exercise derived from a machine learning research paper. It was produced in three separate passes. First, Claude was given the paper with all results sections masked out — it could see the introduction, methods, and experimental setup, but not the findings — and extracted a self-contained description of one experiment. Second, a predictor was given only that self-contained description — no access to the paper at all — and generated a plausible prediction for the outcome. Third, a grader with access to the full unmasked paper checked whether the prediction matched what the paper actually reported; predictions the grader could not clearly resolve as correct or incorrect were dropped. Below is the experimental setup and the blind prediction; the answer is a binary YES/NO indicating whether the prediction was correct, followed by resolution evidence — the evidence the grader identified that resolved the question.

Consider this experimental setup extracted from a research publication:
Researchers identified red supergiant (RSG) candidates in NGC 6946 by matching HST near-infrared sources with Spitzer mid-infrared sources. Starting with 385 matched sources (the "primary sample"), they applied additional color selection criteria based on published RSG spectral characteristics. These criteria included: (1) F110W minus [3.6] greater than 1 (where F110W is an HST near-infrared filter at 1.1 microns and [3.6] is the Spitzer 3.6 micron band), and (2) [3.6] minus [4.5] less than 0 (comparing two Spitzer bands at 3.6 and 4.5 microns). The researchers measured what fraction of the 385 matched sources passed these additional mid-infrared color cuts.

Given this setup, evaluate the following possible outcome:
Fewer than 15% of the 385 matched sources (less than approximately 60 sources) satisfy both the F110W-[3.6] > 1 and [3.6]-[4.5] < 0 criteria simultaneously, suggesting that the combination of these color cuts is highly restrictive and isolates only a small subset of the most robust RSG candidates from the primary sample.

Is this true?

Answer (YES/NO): NO